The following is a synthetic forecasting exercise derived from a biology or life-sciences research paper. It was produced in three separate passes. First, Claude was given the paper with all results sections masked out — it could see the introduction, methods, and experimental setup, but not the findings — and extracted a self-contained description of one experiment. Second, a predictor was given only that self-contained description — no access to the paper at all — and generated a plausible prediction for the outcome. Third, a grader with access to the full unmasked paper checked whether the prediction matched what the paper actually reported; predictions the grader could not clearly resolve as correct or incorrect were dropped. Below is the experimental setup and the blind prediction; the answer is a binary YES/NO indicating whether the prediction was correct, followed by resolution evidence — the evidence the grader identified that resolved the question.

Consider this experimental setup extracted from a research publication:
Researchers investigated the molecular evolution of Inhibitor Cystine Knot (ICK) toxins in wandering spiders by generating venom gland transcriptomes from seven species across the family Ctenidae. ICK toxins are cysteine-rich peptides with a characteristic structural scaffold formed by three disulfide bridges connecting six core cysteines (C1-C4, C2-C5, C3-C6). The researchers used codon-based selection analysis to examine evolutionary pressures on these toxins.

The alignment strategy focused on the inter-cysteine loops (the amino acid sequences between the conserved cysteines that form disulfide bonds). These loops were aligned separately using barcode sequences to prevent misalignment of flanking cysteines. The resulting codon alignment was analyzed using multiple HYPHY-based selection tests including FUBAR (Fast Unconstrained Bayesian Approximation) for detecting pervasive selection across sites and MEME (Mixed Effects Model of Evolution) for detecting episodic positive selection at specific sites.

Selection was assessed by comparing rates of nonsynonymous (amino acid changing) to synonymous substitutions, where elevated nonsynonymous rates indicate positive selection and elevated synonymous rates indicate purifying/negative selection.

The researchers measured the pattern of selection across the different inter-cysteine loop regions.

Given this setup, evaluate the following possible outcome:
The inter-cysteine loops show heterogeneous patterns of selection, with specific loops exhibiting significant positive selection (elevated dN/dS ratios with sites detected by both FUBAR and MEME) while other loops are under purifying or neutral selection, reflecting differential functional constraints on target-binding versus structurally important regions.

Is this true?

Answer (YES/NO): NO